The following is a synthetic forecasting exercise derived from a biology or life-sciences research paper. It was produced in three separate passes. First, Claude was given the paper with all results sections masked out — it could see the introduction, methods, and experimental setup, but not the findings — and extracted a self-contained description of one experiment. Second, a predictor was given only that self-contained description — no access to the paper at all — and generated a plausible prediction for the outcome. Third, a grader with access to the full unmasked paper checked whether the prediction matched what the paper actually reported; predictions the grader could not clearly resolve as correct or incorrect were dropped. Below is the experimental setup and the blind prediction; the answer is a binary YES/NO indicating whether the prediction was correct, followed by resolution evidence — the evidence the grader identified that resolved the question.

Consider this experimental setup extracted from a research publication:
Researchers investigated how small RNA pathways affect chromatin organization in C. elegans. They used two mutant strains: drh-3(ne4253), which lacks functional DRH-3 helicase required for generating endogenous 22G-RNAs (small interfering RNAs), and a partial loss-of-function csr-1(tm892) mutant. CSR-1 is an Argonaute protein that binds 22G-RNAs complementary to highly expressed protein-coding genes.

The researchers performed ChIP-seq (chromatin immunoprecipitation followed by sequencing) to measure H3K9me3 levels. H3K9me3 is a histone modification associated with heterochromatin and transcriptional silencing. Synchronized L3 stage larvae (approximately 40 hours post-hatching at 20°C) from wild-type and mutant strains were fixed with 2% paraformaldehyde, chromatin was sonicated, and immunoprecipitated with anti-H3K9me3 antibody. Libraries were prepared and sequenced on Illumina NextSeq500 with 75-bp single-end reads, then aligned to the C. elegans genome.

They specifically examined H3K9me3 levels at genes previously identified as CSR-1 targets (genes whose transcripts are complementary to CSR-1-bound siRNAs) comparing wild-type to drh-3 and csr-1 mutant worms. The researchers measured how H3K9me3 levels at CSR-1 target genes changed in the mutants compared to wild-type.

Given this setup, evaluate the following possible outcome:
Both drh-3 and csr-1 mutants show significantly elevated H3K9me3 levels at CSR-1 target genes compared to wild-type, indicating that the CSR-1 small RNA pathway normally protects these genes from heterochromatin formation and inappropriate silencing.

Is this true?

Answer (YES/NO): NO